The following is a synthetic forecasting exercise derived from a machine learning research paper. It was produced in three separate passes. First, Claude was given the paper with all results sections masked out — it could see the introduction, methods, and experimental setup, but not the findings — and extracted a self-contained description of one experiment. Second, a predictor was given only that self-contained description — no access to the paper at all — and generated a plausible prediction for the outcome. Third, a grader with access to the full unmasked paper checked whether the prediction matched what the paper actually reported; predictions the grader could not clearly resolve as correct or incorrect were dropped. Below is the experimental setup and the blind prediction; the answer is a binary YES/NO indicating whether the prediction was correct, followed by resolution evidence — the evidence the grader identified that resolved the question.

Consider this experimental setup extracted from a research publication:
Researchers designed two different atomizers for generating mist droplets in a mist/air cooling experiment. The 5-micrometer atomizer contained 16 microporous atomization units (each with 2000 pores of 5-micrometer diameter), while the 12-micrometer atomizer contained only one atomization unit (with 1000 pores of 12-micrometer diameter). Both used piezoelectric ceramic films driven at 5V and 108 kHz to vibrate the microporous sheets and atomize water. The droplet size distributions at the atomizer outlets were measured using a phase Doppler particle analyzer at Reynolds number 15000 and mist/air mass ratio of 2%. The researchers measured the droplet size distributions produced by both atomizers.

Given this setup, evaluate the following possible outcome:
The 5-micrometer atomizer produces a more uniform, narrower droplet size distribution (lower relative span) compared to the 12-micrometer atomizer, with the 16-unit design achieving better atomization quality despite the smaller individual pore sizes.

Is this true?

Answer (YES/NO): NO